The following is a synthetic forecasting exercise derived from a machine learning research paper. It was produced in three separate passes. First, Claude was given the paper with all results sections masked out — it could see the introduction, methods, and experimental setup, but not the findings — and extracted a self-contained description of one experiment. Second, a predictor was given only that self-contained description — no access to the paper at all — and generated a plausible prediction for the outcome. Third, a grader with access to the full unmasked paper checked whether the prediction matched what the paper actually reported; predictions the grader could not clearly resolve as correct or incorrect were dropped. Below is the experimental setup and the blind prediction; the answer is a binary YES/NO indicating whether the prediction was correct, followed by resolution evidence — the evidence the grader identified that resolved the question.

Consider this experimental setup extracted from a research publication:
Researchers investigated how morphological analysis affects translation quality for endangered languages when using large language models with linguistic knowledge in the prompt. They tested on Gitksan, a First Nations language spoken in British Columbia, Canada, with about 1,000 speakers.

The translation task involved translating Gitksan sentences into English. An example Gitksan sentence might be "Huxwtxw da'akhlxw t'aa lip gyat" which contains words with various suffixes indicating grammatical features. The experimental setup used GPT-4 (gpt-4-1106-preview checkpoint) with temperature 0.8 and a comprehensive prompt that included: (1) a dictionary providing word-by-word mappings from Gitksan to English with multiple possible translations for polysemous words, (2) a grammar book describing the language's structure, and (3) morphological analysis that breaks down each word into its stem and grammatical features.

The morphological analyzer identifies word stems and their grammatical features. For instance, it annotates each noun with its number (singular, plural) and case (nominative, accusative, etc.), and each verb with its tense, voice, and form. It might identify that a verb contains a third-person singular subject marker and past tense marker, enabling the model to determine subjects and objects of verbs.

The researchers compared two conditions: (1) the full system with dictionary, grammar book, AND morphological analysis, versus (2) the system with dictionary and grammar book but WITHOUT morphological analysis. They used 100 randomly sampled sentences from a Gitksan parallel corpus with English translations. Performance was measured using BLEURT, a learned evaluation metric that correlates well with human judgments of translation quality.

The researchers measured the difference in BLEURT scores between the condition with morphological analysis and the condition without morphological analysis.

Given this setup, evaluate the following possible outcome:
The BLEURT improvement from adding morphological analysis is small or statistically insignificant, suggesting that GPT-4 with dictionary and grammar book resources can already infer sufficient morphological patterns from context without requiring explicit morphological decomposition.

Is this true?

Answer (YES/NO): NO